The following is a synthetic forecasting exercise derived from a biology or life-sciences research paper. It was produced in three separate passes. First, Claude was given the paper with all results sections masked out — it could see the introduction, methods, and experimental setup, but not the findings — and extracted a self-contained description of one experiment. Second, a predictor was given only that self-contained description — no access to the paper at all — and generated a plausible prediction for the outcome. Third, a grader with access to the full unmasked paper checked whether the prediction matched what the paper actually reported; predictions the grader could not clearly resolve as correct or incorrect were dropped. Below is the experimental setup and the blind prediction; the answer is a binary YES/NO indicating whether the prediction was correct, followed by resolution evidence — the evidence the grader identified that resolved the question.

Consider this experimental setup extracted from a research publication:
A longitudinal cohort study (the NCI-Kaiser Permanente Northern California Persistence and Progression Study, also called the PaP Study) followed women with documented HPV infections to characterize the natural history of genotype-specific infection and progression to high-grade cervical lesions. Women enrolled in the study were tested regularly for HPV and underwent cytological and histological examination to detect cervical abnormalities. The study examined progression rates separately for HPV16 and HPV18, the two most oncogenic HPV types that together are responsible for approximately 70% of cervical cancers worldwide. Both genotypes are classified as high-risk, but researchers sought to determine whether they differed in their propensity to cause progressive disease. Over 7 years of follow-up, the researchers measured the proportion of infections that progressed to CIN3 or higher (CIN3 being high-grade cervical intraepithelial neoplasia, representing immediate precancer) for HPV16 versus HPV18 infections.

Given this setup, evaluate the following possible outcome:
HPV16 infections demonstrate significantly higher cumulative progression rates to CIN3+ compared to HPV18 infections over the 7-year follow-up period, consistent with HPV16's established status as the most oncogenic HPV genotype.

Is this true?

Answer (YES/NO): YES